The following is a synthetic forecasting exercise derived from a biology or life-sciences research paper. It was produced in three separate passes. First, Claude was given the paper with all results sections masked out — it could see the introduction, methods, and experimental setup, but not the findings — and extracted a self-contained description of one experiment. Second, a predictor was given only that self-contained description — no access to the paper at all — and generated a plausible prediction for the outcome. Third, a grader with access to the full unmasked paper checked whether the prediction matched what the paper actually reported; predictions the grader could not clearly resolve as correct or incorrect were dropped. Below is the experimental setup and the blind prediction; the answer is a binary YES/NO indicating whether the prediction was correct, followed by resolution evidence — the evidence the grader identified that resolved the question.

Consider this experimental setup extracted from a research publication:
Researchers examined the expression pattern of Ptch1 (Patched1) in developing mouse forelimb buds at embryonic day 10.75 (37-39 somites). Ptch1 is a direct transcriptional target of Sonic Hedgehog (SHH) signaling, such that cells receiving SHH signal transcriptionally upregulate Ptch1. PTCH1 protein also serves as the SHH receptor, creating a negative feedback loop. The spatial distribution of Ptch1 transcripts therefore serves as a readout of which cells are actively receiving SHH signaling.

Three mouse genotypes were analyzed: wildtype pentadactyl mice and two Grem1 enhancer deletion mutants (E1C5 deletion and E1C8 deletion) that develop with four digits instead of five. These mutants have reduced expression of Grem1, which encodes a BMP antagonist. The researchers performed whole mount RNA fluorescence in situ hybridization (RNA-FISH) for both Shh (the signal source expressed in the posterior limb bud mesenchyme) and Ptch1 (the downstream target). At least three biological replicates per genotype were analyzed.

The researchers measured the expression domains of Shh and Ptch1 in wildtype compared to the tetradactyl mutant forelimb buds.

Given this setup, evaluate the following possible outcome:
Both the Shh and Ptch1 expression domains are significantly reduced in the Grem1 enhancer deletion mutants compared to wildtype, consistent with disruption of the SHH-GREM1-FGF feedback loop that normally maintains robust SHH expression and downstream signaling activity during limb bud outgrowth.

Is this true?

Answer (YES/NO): NO